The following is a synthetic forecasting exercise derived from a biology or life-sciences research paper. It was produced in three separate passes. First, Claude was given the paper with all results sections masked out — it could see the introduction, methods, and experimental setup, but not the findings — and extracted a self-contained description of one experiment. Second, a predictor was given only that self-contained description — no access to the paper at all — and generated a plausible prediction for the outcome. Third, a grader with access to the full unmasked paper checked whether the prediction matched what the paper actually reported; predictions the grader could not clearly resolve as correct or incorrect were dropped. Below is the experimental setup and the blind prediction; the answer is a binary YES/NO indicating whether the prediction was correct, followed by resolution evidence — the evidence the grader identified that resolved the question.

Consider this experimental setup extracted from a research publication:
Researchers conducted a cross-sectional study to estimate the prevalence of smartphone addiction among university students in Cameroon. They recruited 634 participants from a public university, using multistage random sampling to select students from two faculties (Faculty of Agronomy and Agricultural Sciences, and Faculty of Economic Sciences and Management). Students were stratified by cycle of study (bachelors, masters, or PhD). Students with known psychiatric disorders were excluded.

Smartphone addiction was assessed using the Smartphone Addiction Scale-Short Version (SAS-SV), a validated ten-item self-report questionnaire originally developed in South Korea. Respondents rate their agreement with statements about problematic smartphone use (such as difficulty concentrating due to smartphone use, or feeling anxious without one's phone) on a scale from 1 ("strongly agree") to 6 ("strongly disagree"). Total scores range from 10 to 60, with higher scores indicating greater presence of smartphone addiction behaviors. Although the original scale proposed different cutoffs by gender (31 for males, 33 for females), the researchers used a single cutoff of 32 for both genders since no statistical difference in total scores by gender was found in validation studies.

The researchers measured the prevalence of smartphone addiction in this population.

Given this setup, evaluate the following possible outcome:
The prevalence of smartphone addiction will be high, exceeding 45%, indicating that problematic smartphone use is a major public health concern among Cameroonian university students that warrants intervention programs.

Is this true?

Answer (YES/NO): NO